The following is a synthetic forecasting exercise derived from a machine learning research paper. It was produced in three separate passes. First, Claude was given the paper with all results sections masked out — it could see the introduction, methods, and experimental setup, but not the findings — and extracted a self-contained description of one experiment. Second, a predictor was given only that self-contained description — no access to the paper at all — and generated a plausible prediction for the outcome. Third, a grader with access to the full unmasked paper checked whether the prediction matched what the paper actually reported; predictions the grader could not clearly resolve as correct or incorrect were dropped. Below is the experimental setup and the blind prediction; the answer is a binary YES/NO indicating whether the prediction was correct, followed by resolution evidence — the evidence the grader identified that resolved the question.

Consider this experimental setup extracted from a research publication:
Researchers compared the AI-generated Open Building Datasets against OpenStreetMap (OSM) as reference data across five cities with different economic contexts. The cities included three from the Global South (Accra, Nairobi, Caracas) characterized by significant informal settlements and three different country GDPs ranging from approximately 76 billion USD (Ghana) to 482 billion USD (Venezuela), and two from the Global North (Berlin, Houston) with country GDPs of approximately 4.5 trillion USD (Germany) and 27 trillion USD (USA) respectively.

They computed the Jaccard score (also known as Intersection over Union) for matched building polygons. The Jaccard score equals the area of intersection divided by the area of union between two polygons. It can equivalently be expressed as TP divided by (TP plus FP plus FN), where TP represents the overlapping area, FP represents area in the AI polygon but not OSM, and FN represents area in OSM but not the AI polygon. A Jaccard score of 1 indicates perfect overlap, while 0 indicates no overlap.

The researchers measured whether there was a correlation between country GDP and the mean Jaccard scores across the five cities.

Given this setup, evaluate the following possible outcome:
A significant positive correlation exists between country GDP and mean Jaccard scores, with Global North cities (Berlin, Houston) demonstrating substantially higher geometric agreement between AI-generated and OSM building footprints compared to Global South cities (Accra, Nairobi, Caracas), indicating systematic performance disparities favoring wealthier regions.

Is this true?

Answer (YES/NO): YES